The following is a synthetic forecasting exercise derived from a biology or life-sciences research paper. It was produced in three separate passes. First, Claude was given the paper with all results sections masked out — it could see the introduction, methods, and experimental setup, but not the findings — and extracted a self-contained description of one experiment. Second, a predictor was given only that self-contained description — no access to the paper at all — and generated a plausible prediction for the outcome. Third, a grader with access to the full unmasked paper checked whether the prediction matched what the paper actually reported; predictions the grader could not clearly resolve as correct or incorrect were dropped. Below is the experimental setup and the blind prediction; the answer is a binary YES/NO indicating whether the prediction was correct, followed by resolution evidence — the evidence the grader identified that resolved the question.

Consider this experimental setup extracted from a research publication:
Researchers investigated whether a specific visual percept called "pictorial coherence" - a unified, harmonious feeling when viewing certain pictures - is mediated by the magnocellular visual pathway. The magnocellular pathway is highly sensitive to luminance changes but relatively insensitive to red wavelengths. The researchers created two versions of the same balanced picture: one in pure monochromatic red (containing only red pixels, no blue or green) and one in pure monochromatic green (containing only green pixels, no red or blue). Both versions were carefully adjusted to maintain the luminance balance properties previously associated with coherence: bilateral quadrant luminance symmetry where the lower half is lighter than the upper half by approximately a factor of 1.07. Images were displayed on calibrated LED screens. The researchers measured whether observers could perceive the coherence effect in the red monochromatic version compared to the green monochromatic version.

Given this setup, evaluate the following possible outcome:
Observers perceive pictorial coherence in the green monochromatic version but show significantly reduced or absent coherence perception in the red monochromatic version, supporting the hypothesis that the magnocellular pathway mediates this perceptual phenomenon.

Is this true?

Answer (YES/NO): YES